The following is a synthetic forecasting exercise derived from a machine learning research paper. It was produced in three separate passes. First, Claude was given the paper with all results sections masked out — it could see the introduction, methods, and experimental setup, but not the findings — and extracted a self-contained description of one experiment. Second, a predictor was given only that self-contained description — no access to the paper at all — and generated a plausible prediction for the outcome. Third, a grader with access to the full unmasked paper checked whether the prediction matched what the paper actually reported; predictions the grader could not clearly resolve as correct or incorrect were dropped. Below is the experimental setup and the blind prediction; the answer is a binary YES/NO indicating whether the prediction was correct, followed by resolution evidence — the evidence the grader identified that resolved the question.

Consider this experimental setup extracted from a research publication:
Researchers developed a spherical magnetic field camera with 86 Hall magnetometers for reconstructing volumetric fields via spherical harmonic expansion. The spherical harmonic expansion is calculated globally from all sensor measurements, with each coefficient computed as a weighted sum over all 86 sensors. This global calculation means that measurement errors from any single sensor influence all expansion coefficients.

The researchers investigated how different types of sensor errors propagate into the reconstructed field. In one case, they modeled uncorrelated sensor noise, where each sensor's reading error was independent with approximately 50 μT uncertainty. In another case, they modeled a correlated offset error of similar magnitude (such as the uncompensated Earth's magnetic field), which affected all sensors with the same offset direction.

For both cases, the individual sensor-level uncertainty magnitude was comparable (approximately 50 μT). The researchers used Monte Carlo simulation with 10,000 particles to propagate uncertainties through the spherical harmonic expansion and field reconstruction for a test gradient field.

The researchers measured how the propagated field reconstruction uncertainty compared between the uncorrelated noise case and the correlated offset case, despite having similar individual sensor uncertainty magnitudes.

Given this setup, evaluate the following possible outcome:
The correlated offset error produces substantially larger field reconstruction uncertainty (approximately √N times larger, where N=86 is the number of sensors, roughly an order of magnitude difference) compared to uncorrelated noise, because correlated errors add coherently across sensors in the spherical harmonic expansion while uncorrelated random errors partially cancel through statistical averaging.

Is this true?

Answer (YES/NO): NO